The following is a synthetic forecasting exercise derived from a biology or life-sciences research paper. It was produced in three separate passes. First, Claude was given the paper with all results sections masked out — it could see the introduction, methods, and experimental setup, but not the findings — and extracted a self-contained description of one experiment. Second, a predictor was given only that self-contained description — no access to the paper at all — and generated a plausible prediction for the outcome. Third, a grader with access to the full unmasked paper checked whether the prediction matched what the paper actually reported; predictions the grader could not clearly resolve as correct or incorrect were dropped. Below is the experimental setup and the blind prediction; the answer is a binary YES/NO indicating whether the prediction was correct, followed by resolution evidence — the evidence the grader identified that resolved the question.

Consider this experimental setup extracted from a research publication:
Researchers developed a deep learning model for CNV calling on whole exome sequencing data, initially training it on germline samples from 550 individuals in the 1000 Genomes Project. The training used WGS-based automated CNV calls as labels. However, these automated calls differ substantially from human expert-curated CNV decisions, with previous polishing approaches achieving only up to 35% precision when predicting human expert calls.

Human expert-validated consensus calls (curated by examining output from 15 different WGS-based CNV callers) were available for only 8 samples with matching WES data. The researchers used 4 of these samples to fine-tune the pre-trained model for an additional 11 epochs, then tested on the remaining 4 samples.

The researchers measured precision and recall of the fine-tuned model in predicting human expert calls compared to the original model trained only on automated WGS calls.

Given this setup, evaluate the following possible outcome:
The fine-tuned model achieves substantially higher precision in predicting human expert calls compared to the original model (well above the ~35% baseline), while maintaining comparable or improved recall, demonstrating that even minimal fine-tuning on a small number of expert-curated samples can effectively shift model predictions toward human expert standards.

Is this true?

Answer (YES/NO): YES